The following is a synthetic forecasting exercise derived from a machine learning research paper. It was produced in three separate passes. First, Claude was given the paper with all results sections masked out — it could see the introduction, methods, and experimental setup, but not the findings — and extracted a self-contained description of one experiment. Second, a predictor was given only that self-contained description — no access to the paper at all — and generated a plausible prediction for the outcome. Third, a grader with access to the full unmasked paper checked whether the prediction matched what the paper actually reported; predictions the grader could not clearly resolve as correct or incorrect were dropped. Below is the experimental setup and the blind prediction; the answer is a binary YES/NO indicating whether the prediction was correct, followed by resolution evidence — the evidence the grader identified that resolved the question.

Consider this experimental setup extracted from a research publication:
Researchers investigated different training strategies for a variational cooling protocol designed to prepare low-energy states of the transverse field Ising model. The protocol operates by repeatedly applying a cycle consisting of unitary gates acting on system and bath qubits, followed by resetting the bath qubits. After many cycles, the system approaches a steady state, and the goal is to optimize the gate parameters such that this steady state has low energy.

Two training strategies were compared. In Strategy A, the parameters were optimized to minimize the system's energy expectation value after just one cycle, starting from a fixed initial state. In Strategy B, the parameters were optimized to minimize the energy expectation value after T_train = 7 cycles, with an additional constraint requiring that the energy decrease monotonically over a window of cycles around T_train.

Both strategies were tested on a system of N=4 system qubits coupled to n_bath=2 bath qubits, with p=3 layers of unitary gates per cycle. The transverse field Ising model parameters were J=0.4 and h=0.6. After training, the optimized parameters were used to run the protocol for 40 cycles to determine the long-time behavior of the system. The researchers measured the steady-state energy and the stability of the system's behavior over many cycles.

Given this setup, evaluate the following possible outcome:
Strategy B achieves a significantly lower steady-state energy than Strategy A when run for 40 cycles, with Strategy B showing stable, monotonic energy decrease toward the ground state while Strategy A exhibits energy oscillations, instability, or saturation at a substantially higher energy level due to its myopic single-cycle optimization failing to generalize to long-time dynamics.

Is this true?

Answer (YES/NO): YES